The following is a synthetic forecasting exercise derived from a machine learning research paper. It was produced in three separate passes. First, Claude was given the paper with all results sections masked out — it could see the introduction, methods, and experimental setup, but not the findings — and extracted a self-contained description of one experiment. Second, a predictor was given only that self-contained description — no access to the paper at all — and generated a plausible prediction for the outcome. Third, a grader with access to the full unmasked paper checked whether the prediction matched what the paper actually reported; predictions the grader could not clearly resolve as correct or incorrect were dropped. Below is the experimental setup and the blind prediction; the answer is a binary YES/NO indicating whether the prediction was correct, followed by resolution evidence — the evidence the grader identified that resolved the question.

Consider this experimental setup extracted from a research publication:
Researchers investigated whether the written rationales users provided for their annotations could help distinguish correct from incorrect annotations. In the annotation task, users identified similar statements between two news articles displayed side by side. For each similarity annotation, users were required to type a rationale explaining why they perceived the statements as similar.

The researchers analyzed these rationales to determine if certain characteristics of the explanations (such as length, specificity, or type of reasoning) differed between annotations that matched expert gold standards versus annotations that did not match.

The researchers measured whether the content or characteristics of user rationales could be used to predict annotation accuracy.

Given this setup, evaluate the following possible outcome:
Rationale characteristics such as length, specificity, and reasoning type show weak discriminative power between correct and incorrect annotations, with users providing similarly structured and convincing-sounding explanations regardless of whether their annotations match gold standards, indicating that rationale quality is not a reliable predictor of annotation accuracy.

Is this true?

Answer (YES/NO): NO